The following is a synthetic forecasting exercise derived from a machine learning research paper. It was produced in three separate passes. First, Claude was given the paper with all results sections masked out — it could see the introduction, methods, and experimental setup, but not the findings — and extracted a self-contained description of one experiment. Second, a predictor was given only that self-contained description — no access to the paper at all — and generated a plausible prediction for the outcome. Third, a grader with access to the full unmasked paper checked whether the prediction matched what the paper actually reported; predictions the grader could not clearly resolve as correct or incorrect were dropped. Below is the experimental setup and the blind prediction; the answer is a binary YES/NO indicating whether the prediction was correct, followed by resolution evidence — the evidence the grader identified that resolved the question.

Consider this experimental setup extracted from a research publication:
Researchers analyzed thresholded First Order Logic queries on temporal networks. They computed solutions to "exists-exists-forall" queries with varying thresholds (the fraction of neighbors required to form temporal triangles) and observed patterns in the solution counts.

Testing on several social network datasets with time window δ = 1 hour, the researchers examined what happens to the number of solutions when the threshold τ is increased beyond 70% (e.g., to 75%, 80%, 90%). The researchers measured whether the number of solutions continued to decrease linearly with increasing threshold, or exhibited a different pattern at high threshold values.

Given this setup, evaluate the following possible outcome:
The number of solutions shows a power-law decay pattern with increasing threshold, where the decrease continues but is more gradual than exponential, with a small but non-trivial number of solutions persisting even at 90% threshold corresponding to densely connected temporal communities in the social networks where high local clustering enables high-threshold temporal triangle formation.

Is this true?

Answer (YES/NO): NO